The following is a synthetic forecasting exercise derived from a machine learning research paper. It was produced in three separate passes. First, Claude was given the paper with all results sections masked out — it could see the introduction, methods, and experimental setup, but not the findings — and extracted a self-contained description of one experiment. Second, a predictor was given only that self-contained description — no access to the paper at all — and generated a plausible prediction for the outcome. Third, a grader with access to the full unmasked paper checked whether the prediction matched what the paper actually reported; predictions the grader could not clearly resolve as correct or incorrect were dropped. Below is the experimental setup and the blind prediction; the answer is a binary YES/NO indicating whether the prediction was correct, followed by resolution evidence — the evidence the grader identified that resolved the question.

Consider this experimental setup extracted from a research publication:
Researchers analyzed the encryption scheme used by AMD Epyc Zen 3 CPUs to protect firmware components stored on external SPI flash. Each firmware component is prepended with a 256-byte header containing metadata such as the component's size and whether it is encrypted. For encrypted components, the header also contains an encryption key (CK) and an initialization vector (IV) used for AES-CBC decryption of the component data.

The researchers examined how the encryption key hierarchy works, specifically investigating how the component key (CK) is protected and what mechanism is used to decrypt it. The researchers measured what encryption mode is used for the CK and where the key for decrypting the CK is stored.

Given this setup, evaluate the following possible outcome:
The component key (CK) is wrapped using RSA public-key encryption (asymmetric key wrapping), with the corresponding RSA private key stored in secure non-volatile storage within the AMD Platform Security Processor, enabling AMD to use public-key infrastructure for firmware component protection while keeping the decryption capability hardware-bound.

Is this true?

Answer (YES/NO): NO